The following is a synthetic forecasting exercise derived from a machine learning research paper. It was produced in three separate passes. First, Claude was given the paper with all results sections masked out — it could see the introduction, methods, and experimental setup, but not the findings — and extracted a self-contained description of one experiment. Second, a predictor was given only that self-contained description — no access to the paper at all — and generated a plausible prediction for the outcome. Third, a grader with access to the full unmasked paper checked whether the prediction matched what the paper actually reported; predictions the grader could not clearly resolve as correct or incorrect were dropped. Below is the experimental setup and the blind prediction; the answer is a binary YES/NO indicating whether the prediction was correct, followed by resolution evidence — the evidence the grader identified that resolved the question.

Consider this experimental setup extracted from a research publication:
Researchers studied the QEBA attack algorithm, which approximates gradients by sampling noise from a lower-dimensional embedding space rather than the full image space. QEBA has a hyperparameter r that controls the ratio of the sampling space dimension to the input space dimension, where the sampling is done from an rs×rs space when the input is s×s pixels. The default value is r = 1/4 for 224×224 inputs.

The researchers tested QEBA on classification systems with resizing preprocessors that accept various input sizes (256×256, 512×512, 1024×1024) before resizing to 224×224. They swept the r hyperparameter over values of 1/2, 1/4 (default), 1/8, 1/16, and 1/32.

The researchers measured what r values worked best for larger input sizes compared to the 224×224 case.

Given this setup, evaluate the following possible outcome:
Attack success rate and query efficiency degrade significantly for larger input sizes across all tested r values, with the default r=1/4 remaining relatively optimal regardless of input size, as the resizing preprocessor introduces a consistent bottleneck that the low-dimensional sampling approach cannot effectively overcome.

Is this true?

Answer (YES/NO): NO